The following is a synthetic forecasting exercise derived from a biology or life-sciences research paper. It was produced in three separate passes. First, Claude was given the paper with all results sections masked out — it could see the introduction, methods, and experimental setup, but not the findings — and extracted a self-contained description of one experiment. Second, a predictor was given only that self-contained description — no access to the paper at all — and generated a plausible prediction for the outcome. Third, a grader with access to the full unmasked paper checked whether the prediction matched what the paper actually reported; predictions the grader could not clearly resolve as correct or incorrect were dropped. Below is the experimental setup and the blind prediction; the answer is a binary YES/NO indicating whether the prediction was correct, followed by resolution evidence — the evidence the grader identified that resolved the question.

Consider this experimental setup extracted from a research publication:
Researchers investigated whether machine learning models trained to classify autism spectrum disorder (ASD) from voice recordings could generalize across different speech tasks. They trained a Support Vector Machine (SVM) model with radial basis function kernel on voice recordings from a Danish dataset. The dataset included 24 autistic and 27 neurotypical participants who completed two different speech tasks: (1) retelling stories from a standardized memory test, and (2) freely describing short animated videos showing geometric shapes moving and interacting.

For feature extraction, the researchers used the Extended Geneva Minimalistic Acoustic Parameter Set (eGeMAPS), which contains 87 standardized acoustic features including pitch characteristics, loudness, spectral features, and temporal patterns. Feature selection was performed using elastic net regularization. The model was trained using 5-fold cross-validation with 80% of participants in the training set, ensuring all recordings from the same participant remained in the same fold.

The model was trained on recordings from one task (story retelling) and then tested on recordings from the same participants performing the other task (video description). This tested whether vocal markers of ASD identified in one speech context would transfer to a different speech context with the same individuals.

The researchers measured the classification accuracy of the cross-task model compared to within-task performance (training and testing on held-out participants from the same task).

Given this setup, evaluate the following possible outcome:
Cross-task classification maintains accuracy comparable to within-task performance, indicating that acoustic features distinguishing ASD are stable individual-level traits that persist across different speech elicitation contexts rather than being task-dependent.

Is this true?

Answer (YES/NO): NO